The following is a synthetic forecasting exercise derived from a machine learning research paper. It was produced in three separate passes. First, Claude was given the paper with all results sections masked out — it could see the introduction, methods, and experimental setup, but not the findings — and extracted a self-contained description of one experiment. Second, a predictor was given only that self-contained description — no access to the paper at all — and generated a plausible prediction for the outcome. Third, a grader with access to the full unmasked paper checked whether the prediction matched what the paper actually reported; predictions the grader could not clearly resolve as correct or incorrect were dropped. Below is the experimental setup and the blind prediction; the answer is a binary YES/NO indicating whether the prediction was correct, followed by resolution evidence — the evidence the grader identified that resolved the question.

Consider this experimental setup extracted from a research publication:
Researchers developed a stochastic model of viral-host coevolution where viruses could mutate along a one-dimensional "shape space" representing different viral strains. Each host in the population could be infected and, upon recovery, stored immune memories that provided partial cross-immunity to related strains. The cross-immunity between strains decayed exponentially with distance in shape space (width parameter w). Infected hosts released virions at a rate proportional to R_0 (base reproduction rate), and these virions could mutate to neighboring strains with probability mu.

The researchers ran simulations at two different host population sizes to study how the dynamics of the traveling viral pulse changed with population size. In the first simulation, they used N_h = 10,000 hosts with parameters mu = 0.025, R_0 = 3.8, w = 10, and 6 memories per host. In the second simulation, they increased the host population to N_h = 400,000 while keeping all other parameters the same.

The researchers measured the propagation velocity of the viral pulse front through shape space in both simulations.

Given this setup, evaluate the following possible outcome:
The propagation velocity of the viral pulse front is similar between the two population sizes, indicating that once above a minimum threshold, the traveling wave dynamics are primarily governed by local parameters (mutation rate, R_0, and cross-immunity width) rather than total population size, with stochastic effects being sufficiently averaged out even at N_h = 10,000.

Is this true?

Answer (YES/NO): NO